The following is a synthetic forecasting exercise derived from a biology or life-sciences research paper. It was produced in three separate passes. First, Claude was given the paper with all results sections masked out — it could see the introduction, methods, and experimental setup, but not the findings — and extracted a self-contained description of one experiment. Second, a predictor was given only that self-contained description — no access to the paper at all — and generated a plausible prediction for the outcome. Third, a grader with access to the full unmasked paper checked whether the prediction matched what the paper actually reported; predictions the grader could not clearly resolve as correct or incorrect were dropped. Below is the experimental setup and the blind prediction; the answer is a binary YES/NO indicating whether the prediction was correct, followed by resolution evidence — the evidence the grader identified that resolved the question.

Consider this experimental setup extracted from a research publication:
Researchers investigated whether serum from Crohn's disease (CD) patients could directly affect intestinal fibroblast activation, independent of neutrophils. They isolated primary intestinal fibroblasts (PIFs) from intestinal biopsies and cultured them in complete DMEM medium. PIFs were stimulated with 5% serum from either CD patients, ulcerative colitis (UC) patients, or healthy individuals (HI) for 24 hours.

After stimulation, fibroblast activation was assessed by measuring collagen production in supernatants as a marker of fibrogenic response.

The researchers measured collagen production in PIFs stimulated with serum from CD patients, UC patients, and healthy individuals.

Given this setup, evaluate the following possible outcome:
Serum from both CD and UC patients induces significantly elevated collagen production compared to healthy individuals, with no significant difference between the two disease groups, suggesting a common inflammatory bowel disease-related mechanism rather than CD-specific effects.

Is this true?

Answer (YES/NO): NO